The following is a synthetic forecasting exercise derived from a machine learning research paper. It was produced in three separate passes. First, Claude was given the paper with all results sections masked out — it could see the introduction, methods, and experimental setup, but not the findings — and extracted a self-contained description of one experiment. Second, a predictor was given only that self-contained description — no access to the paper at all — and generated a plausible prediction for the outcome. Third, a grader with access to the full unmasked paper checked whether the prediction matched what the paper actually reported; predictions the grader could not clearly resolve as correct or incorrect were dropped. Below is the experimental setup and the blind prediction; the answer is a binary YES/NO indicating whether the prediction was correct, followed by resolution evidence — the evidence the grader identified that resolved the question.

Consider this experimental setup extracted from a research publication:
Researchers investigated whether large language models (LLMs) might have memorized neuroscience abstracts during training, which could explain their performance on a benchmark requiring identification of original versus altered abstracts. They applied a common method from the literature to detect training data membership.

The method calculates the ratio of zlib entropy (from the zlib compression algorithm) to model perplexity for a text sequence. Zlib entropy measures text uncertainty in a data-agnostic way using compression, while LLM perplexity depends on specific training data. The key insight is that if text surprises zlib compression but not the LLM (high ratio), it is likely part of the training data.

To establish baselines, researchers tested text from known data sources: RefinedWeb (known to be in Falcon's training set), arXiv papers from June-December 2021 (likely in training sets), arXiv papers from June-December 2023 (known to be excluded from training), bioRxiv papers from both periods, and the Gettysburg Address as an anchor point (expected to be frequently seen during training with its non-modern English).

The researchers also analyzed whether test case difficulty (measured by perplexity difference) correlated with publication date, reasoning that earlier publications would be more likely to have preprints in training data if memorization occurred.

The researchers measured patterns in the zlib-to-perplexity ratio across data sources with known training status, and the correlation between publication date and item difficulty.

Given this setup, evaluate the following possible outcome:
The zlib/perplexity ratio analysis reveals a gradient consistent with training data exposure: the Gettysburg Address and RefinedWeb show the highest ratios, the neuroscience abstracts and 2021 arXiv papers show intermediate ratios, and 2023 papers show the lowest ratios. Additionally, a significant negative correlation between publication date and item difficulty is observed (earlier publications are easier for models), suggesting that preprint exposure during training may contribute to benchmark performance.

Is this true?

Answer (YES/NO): NO